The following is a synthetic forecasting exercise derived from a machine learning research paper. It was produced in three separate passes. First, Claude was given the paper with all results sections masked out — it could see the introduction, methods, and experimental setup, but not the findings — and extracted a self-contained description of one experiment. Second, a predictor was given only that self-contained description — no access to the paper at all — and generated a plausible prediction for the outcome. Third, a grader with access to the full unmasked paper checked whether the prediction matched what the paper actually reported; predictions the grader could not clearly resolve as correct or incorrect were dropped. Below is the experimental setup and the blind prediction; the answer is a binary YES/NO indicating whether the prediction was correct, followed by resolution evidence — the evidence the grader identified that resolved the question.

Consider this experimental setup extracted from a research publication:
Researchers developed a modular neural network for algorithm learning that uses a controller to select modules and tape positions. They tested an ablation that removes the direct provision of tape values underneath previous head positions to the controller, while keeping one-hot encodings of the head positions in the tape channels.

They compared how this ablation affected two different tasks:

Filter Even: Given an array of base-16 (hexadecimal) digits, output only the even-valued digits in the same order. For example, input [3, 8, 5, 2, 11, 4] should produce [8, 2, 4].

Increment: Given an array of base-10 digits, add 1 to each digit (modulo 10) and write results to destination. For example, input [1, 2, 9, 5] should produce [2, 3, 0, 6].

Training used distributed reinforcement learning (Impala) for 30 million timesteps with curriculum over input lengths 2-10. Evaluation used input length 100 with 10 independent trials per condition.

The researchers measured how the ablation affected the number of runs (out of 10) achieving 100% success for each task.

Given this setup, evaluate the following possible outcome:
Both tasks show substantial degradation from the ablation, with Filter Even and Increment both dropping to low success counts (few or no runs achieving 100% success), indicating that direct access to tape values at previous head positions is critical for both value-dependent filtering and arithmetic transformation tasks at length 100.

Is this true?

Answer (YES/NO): NO